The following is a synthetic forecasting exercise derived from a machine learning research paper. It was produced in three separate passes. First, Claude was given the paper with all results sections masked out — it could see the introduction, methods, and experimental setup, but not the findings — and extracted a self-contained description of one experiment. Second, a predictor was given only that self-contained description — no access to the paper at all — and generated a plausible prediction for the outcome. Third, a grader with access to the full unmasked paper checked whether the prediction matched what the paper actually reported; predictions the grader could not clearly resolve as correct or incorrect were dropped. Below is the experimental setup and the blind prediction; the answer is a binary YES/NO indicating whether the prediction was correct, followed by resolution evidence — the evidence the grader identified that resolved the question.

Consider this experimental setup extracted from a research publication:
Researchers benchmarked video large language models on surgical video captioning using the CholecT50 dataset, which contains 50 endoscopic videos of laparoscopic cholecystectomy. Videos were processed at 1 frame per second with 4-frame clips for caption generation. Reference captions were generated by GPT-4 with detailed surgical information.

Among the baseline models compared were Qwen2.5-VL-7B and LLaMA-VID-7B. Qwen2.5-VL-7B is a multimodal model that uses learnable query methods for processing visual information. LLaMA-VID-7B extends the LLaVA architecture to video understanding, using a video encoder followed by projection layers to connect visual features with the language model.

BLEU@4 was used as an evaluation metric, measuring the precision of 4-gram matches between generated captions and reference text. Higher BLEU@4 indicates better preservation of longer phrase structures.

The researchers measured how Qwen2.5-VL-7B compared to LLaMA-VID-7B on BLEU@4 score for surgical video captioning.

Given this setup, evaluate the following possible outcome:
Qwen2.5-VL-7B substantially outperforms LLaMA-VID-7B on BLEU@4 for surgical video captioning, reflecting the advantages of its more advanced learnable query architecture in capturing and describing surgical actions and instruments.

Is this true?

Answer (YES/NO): YES